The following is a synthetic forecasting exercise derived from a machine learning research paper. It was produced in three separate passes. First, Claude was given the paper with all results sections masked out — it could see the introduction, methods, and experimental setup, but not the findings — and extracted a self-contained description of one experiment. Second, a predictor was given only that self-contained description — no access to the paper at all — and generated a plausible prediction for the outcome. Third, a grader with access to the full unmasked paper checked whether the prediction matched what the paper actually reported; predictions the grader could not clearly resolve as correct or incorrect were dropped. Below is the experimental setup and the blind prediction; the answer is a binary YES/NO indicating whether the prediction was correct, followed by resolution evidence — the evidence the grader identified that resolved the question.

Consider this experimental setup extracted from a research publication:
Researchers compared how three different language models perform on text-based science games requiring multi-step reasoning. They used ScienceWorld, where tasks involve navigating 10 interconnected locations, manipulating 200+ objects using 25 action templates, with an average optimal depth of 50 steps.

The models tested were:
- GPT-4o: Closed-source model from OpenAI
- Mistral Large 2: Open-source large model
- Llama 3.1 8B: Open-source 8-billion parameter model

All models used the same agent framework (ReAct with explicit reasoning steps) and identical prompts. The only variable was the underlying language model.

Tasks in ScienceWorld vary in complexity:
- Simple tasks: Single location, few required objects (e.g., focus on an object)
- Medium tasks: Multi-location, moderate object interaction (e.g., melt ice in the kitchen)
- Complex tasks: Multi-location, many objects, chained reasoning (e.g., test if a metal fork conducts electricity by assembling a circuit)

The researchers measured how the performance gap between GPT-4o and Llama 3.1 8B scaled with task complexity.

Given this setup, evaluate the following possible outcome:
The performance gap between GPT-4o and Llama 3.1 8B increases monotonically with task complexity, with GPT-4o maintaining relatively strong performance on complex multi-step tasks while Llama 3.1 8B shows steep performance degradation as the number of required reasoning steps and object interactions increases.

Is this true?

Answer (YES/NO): NO